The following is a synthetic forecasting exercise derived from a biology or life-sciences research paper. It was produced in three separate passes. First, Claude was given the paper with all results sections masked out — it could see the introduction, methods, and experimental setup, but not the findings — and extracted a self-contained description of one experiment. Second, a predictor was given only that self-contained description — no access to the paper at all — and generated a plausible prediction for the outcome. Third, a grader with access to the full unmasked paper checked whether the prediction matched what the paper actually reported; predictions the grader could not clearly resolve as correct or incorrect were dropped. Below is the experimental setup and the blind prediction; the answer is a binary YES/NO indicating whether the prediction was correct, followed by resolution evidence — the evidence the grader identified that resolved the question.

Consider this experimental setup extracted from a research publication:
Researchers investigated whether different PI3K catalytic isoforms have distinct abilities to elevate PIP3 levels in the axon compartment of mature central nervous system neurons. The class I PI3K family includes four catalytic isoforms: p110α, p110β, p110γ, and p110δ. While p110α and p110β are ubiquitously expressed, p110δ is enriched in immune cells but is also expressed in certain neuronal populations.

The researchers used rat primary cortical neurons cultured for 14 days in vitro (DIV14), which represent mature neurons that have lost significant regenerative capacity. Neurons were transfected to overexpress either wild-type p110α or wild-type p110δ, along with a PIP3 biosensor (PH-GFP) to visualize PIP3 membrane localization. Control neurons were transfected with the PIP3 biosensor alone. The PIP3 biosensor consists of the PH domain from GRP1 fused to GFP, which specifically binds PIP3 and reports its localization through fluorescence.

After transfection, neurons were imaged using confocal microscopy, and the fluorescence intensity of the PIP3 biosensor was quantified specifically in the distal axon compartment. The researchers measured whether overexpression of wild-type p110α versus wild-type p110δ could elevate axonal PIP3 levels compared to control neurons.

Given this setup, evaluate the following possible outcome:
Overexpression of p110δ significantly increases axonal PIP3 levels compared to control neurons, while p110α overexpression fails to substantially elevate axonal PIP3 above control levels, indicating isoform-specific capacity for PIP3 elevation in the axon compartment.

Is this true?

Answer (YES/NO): YES